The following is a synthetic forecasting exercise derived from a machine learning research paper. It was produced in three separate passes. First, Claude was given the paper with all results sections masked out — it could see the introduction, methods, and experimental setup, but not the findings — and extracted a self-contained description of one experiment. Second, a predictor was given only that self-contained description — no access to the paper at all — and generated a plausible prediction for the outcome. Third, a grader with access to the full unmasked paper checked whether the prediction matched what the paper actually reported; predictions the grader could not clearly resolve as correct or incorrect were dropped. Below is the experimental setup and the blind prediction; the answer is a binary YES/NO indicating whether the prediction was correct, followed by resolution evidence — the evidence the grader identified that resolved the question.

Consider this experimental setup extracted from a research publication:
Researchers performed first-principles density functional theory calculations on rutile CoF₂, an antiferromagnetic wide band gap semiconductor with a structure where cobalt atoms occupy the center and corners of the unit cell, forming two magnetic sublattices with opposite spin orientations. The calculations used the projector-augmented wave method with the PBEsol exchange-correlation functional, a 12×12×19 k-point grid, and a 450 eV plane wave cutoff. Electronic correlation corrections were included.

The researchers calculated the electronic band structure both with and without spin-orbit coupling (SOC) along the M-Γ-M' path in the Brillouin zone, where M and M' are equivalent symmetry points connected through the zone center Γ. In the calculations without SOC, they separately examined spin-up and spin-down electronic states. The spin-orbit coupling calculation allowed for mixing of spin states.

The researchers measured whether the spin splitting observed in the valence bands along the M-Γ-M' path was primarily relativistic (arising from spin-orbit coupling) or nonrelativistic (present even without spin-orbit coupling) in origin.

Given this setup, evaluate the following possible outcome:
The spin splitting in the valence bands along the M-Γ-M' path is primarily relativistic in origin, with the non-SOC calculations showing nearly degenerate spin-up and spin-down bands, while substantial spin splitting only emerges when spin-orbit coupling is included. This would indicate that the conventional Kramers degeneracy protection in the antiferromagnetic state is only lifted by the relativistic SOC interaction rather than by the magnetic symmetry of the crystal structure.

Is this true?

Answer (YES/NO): NO